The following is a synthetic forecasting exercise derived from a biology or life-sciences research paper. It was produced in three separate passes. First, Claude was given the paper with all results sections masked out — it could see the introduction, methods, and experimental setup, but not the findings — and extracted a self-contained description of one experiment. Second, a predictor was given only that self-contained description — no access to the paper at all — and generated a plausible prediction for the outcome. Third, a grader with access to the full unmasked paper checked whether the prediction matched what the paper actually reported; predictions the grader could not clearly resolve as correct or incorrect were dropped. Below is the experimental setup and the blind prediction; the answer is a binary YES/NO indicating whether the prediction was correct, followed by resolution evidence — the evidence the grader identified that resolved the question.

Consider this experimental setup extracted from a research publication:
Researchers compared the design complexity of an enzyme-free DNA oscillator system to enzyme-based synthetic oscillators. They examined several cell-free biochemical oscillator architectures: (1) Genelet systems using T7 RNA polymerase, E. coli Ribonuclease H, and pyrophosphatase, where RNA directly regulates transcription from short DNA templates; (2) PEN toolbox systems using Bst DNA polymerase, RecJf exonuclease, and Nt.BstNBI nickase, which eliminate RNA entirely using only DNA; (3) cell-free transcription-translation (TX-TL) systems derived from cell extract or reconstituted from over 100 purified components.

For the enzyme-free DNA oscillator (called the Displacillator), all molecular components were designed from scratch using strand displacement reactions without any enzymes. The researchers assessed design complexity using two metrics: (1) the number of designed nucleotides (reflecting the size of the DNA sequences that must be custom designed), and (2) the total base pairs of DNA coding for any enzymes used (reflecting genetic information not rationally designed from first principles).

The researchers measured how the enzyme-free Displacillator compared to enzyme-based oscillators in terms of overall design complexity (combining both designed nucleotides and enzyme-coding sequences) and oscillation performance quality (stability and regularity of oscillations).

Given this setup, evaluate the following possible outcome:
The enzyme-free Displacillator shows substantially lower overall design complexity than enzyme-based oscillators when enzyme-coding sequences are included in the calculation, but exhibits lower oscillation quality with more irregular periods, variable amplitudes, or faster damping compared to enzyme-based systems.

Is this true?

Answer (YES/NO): YES